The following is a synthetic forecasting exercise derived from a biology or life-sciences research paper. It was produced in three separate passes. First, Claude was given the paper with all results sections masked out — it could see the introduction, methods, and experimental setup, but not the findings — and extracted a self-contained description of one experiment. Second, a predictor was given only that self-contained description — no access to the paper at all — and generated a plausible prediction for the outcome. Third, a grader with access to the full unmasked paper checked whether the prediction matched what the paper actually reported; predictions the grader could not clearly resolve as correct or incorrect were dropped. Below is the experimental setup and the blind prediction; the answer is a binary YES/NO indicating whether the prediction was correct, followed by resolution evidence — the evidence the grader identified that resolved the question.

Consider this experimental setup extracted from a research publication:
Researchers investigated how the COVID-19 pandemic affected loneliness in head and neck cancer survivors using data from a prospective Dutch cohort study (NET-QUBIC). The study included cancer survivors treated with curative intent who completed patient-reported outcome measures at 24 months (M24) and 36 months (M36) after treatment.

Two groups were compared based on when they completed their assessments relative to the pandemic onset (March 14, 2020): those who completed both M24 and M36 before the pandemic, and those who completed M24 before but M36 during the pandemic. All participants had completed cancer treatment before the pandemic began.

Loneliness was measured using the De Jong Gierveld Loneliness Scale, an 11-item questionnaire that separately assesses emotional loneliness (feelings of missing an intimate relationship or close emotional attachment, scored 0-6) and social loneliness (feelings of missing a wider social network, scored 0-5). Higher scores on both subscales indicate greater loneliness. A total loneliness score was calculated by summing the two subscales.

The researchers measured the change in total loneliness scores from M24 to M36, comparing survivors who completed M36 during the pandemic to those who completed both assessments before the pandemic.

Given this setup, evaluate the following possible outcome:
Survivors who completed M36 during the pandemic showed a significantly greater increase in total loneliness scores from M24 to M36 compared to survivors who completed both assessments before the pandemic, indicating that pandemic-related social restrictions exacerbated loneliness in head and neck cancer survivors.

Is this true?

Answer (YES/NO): NO